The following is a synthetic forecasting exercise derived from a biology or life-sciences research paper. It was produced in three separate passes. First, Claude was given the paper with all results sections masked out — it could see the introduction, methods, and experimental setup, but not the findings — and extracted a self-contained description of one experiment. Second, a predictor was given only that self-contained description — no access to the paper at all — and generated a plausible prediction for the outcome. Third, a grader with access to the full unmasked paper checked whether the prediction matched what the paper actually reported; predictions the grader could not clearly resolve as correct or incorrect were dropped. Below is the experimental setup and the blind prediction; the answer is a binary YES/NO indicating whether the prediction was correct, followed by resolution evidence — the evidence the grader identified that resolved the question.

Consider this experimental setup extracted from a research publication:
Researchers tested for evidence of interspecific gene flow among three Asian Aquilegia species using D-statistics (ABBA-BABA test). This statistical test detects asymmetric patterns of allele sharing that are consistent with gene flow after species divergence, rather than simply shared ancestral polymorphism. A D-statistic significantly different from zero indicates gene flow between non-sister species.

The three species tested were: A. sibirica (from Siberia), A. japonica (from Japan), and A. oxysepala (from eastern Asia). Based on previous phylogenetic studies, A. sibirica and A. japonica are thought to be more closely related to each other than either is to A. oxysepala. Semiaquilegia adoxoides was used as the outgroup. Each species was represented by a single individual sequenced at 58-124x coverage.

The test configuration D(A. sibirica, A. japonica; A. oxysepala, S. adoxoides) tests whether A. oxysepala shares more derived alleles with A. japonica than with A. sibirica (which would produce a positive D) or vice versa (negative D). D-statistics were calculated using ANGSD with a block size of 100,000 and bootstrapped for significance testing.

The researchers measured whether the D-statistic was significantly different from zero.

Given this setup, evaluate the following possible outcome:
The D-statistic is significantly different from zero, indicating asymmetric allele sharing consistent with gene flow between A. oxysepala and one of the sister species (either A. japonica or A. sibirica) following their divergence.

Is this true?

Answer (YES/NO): YES